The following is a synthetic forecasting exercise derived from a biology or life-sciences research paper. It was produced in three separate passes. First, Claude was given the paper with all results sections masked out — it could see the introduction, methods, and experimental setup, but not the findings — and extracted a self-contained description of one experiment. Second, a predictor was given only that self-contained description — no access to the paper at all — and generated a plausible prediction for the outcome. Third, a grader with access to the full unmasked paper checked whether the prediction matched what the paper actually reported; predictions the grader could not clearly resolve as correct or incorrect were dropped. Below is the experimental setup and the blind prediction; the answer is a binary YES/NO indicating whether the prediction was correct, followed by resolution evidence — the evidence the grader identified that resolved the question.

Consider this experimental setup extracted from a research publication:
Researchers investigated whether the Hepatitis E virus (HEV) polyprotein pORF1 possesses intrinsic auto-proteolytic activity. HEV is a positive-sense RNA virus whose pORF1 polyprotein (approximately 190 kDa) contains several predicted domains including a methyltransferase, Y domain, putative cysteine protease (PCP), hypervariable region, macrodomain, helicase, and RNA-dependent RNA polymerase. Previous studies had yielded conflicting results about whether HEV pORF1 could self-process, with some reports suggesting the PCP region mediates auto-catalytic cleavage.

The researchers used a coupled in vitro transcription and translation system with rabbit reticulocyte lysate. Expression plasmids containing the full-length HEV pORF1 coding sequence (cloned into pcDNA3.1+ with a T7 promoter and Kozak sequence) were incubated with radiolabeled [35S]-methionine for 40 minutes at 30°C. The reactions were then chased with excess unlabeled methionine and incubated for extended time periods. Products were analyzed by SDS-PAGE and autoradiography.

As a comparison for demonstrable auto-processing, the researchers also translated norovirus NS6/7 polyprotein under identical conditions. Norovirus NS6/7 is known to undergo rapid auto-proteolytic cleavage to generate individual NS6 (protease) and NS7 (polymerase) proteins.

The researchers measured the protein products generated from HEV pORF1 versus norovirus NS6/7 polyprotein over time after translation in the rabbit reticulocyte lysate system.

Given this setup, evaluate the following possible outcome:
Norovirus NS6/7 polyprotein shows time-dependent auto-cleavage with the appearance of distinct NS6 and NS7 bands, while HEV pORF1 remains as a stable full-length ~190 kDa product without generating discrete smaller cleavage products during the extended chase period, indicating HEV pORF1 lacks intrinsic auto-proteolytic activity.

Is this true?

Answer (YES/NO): YES